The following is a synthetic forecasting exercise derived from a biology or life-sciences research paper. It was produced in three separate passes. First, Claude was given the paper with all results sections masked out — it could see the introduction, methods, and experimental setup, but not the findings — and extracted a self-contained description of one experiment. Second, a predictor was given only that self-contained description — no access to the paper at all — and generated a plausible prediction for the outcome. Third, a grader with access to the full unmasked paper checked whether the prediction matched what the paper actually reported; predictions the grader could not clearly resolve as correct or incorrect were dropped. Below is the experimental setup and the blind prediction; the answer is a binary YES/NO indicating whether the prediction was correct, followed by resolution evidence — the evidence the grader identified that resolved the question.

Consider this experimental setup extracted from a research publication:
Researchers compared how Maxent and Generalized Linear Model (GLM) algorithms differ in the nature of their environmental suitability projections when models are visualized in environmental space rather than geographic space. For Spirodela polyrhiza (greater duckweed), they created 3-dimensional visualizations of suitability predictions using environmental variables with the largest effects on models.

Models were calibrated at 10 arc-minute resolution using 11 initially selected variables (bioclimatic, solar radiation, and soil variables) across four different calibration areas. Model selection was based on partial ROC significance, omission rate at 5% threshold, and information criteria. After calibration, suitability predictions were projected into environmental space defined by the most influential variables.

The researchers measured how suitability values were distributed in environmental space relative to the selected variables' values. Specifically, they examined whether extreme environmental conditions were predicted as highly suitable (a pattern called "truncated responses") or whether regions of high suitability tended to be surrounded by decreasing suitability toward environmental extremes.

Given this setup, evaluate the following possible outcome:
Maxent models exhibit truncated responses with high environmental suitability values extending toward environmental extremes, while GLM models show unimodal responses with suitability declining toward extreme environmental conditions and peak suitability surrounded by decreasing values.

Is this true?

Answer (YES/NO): YES